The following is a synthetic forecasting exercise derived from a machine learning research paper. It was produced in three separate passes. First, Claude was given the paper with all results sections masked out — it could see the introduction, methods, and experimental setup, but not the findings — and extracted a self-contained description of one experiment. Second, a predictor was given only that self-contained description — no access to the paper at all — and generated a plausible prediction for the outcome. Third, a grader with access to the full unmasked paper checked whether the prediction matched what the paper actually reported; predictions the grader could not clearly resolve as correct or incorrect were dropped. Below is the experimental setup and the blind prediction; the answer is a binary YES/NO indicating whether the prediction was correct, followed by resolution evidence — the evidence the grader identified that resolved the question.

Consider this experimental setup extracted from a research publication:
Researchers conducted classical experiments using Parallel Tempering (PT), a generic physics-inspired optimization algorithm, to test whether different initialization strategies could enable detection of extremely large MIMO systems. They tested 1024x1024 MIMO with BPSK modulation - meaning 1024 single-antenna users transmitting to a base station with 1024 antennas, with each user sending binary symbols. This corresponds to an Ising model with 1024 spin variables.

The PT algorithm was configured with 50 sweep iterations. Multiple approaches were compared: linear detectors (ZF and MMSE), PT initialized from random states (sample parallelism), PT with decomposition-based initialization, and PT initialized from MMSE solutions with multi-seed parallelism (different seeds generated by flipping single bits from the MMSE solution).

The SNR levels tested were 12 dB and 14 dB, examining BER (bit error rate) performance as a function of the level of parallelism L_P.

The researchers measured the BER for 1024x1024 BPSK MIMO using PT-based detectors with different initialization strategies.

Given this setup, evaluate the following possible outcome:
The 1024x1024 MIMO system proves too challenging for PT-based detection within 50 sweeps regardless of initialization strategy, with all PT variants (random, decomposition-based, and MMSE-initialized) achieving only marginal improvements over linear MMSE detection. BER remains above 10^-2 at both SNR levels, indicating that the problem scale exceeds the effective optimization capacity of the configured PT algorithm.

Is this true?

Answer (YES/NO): NO